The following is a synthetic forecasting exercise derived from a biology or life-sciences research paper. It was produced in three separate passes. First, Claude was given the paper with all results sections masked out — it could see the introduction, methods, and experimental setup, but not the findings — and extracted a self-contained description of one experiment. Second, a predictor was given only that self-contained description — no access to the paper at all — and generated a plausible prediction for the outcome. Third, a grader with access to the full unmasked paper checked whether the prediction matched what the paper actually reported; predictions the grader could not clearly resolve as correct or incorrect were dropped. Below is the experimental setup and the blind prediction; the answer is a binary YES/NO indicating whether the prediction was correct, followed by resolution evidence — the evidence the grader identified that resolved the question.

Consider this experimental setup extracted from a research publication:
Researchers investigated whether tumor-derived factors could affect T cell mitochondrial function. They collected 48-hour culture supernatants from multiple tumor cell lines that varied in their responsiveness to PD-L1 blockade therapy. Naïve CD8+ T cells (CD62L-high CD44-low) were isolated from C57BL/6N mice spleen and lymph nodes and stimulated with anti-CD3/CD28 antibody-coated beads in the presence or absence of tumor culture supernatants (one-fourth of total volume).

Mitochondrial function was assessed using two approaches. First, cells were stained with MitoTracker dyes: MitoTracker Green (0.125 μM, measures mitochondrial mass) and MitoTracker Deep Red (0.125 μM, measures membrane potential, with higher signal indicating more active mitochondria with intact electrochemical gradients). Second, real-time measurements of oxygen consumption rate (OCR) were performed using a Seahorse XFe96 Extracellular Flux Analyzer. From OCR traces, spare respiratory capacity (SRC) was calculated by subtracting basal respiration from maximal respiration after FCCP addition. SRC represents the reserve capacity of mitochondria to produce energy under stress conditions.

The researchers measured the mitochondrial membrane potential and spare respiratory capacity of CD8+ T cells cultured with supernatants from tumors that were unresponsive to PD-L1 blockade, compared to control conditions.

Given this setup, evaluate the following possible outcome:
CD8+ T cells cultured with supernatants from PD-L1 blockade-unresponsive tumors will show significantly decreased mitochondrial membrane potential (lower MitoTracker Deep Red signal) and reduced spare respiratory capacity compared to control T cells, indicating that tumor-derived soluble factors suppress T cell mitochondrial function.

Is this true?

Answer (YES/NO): NO